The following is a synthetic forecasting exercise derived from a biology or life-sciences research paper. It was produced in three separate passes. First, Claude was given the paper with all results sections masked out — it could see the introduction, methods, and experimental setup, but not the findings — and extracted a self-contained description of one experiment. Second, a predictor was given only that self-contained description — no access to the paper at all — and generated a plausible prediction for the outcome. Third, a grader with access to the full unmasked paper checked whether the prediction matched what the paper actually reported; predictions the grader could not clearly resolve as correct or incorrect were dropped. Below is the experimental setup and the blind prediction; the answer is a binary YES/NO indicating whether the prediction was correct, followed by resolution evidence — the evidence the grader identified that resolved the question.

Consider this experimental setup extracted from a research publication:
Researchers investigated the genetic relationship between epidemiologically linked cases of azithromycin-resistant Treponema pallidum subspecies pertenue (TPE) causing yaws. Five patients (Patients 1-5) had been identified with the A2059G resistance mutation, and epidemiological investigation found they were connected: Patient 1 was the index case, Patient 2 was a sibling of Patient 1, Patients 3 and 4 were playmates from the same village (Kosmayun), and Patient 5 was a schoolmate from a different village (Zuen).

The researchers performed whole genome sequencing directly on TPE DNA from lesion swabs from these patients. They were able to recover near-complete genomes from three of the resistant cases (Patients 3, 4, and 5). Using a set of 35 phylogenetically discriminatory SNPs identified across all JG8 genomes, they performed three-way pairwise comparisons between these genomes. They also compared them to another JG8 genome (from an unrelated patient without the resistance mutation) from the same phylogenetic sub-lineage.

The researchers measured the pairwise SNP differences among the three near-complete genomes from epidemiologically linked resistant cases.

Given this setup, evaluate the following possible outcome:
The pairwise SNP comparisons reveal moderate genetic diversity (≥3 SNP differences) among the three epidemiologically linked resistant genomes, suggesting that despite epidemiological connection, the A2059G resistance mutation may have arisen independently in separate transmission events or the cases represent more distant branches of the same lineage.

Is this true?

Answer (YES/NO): NO